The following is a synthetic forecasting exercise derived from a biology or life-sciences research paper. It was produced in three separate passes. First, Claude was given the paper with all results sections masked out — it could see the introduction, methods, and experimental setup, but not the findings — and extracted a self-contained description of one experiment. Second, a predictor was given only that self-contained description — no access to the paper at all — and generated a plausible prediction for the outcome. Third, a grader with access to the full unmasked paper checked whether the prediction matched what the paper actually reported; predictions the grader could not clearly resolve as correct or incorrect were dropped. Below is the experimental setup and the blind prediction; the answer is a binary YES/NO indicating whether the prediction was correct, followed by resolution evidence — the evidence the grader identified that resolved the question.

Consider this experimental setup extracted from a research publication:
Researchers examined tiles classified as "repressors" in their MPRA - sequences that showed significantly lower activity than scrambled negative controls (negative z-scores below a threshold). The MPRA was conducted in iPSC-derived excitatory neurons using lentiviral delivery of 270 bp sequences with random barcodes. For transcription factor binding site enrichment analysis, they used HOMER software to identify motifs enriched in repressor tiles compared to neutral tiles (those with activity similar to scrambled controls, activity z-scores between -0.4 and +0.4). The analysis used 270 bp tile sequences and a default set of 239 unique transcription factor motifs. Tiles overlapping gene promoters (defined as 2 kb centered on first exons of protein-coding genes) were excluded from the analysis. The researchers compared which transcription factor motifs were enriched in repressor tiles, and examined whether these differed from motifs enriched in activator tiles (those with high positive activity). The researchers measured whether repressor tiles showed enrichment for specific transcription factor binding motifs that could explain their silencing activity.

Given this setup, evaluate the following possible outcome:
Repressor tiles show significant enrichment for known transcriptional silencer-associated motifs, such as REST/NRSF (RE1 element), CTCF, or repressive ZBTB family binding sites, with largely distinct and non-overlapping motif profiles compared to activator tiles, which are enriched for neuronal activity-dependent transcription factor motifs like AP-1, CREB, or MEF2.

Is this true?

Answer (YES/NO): NO